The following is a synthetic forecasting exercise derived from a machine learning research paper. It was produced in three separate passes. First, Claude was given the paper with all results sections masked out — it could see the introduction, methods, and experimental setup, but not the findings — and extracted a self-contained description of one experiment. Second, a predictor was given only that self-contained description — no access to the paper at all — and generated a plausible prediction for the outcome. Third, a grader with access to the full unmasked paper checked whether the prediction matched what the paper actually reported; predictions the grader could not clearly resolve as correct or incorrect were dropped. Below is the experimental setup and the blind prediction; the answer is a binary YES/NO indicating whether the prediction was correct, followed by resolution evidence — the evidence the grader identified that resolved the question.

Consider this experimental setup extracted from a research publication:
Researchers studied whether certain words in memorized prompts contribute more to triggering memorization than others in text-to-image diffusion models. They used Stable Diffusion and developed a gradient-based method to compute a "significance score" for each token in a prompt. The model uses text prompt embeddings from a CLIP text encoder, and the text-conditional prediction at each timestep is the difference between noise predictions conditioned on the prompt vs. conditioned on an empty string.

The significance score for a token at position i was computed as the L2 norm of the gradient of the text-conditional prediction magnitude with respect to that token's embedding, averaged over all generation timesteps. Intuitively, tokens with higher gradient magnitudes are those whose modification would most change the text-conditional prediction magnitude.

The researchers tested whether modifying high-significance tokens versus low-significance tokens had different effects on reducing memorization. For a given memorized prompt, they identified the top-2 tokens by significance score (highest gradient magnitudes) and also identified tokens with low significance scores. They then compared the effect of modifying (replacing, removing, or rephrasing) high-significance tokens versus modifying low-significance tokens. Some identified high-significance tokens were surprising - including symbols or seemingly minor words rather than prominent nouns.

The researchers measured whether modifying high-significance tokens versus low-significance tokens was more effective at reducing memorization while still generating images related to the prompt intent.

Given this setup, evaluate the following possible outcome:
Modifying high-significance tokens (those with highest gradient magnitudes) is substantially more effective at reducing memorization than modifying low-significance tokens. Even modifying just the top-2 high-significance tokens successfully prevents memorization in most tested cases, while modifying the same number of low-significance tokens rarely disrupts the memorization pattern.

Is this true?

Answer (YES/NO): YES